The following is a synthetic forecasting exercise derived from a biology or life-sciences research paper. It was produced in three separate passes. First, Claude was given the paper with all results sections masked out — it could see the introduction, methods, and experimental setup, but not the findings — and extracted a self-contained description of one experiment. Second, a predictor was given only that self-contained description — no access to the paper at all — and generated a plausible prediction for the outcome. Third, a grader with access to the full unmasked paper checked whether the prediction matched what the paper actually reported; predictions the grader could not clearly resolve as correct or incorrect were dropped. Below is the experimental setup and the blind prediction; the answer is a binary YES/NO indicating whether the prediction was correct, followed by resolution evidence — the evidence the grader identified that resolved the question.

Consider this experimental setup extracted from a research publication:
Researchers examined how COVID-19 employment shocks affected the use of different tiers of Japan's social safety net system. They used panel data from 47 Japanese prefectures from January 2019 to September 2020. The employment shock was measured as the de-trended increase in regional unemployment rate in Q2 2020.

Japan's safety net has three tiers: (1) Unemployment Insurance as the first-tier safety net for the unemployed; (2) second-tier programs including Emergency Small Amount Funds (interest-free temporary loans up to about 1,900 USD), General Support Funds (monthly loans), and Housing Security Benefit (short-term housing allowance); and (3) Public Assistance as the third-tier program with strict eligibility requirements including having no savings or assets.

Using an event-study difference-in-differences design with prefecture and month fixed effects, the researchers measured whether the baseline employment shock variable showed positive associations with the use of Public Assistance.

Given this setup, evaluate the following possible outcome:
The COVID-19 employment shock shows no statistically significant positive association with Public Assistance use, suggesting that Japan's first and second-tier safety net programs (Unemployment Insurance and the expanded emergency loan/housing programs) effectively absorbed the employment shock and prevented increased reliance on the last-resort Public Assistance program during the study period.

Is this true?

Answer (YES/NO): NO